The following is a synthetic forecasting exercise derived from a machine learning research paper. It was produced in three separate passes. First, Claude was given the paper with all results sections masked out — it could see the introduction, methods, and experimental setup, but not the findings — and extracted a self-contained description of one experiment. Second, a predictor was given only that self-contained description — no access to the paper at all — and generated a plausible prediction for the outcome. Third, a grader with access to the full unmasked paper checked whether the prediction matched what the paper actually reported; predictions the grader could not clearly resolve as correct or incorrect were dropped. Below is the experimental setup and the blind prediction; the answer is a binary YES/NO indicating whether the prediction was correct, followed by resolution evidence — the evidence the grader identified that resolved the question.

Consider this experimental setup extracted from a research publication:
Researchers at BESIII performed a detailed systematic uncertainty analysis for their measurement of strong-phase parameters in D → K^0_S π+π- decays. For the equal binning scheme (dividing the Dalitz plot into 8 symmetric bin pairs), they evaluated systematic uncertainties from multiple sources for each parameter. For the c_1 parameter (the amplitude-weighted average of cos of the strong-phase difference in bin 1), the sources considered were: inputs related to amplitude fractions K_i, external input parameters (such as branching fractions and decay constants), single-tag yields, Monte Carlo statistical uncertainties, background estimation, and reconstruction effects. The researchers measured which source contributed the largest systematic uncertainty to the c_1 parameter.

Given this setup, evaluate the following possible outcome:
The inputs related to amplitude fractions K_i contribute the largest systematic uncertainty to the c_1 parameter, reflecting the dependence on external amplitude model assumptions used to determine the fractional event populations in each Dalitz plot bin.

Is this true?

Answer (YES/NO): NO